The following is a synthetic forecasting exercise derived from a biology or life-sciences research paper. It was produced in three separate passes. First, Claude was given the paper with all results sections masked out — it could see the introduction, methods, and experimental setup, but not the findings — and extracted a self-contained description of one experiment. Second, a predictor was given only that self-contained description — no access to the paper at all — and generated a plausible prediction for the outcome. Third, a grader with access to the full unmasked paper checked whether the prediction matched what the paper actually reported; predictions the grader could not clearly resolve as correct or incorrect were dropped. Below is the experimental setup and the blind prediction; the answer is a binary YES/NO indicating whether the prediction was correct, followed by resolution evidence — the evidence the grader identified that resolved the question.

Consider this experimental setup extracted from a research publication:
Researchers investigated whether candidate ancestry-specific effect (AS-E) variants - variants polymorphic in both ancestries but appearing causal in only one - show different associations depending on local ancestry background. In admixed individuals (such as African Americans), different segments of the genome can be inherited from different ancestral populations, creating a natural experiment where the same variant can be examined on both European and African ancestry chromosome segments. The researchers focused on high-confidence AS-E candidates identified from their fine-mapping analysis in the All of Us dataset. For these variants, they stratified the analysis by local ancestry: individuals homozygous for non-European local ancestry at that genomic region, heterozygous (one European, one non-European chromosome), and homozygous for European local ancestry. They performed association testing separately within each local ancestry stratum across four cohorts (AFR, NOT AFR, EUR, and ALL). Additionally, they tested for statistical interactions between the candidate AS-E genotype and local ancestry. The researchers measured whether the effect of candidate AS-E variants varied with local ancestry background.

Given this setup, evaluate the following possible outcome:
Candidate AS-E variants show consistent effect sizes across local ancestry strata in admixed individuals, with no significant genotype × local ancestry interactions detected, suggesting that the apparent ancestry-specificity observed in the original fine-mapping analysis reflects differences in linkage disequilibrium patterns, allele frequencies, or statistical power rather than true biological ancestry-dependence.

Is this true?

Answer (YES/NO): NO